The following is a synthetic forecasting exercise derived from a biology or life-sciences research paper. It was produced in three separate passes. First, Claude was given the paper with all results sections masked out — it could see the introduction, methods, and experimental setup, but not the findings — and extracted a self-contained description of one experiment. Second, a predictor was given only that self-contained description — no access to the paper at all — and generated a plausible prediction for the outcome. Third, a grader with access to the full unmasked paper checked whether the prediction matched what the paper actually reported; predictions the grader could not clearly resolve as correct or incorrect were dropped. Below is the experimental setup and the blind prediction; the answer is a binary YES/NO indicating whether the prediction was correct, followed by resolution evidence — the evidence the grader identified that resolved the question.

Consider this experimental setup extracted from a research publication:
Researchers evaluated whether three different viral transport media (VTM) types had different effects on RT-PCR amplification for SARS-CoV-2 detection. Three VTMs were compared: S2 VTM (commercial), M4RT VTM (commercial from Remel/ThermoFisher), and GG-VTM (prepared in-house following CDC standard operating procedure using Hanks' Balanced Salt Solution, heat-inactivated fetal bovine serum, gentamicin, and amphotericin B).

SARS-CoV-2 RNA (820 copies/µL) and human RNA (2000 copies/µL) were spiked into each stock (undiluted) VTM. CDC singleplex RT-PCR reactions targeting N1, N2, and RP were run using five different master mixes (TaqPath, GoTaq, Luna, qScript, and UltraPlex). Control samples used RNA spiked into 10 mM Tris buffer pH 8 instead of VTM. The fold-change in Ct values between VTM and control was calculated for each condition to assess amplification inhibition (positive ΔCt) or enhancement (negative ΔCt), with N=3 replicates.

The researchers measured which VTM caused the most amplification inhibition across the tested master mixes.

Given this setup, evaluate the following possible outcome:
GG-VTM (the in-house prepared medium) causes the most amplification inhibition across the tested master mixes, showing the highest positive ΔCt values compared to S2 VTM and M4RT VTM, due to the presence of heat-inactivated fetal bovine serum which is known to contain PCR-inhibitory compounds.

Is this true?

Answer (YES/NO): NO